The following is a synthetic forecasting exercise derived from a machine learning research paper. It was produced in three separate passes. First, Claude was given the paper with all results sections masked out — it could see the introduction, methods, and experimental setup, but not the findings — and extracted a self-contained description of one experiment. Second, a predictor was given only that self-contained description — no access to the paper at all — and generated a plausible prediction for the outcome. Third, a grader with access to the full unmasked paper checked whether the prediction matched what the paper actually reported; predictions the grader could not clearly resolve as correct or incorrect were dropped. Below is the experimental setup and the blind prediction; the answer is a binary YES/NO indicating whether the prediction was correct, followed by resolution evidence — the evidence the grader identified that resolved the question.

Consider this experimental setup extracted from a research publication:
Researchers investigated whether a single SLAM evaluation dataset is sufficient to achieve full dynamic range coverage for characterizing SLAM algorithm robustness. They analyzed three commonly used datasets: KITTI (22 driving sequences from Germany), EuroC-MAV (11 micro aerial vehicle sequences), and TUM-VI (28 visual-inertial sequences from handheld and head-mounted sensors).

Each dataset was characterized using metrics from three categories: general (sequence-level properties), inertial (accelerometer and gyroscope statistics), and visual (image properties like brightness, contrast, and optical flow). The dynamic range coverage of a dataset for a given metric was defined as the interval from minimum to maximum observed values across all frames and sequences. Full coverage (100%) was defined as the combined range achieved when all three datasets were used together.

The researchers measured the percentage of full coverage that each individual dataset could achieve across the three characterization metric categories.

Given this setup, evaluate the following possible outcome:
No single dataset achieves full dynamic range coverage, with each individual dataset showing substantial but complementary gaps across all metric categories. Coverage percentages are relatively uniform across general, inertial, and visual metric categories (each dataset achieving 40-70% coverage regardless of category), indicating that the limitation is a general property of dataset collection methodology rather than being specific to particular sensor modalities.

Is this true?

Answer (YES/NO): NO